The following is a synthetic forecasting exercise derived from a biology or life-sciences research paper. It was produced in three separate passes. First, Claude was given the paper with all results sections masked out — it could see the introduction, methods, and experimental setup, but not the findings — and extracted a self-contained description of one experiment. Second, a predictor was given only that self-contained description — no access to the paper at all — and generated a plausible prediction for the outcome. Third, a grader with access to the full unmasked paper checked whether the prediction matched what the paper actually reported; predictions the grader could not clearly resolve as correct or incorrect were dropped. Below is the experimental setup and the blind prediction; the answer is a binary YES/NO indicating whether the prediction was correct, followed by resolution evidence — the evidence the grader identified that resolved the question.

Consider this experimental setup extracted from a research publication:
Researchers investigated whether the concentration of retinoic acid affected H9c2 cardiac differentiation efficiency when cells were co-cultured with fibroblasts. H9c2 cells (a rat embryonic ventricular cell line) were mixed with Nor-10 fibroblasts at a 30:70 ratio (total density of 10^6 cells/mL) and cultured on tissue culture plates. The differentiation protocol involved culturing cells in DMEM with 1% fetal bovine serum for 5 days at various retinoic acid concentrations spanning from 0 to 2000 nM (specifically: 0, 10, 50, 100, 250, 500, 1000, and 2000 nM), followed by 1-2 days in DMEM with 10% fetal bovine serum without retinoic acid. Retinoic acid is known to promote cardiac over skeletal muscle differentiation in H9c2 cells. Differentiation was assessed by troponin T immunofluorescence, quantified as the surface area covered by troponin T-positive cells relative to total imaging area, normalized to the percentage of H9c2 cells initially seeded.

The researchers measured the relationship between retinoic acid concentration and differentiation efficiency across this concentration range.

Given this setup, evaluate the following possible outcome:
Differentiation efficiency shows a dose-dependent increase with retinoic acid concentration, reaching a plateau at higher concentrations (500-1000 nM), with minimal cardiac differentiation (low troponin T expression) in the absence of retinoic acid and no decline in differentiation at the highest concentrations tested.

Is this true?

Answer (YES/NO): NO